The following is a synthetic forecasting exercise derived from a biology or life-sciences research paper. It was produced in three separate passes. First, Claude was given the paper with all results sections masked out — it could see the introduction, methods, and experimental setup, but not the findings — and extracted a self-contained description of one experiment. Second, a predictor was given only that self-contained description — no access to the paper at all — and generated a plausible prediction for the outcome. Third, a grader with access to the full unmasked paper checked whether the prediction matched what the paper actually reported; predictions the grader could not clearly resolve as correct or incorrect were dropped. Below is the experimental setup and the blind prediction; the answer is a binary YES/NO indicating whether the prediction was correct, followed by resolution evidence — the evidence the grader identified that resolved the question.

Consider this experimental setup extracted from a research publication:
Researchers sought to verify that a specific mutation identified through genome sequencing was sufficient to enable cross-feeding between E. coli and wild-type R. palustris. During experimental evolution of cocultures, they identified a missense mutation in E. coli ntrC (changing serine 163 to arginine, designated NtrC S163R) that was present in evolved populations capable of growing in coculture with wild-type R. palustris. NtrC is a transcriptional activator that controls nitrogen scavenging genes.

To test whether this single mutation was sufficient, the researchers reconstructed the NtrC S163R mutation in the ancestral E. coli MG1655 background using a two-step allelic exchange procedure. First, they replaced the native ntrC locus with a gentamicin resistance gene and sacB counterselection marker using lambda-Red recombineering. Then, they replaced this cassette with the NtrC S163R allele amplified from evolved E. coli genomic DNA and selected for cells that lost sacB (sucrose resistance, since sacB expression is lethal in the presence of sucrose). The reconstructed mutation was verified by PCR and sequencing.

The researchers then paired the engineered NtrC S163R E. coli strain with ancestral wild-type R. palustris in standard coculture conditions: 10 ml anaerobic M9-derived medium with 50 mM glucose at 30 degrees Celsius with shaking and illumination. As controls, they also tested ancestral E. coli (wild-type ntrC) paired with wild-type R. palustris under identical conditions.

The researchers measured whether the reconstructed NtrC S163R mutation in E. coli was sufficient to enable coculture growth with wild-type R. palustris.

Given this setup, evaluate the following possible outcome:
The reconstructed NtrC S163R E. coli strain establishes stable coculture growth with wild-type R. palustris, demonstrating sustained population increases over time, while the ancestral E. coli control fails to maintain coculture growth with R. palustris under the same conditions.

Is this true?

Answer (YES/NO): YES